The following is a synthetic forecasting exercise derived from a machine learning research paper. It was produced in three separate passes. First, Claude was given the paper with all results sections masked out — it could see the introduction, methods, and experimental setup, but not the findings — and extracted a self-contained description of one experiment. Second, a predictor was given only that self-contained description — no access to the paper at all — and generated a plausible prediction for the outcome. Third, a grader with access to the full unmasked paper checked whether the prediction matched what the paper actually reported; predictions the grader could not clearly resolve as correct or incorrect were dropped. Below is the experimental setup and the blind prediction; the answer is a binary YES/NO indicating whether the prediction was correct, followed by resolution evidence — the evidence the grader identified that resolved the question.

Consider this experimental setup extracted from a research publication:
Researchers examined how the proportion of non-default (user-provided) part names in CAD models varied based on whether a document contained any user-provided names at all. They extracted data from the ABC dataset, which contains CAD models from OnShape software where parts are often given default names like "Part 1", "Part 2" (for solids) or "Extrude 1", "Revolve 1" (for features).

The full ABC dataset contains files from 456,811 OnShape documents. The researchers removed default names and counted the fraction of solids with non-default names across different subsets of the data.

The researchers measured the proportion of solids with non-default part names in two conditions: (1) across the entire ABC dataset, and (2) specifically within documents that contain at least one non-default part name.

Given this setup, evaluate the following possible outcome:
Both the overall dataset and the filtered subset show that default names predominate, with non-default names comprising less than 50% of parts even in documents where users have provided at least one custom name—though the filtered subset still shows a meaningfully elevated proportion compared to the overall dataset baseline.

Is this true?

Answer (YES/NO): NO